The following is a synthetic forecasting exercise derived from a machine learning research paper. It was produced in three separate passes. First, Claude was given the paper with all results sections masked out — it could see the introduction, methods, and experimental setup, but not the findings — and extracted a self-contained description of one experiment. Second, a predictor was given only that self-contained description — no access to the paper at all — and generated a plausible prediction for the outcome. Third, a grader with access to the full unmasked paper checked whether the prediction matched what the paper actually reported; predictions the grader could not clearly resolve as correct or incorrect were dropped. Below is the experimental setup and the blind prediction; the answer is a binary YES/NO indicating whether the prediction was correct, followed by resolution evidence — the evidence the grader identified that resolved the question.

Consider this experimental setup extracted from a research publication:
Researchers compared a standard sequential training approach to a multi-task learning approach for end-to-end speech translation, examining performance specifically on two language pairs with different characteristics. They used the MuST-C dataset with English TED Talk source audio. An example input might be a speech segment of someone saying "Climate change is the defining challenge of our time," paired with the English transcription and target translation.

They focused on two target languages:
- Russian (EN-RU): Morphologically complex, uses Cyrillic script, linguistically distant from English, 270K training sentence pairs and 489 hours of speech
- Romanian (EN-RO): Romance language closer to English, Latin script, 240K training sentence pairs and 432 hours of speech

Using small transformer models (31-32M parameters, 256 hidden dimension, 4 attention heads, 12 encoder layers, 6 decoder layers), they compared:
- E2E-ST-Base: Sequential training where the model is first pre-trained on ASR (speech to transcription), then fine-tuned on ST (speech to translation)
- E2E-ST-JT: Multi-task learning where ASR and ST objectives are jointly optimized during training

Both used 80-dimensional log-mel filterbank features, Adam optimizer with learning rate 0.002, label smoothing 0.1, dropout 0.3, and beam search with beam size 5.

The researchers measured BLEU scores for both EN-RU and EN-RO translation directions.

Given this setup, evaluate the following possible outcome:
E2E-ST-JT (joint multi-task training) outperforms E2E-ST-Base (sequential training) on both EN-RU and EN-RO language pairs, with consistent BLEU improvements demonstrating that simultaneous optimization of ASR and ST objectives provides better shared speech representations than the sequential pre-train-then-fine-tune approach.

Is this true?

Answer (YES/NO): NO